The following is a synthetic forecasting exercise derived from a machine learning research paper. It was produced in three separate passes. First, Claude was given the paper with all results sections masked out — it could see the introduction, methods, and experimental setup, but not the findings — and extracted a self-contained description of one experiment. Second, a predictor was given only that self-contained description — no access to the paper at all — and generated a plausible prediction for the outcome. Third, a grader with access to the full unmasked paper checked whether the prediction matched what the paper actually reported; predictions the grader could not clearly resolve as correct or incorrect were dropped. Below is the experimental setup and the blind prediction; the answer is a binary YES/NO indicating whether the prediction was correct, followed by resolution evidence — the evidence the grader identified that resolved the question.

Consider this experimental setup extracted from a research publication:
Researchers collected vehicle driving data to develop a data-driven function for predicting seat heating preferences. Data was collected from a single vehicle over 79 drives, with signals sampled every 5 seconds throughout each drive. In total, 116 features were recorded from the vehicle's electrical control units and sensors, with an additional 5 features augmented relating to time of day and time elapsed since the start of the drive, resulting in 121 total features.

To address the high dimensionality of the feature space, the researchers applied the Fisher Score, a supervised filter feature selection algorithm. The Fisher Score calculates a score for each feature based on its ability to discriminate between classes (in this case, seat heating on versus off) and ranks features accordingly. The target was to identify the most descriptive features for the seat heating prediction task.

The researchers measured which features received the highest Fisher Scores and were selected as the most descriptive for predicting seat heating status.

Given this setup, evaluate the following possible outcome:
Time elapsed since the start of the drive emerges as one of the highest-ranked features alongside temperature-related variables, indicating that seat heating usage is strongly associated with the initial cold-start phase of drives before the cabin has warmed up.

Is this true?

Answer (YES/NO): NO